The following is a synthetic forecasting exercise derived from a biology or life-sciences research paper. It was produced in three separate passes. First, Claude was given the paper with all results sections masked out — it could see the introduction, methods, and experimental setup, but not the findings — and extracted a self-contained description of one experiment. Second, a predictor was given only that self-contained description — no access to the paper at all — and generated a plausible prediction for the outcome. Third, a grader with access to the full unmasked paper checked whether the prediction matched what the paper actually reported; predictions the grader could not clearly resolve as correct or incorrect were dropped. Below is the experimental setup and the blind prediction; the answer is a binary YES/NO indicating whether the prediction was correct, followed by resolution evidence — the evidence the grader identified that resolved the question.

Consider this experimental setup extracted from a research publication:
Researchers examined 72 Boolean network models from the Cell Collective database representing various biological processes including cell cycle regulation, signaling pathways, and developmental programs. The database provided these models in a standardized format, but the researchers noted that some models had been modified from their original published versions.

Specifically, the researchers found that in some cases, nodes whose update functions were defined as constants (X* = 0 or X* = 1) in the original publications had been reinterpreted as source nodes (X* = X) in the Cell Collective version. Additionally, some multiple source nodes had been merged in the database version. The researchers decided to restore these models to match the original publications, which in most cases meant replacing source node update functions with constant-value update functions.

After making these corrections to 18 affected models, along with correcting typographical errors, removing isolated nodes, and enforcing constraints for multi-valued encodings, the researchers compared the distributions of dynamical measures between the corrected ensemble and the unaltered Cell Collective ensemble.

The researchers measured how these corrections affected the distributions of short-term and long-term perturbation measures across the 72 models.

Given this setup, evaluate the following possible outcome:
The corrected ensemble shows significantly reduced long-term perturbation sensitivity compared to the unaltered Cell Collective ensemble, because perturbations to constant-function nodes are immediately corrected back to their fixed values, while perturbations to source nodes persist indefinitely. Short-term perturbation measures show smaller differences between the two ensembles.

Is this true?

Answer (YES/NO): NO